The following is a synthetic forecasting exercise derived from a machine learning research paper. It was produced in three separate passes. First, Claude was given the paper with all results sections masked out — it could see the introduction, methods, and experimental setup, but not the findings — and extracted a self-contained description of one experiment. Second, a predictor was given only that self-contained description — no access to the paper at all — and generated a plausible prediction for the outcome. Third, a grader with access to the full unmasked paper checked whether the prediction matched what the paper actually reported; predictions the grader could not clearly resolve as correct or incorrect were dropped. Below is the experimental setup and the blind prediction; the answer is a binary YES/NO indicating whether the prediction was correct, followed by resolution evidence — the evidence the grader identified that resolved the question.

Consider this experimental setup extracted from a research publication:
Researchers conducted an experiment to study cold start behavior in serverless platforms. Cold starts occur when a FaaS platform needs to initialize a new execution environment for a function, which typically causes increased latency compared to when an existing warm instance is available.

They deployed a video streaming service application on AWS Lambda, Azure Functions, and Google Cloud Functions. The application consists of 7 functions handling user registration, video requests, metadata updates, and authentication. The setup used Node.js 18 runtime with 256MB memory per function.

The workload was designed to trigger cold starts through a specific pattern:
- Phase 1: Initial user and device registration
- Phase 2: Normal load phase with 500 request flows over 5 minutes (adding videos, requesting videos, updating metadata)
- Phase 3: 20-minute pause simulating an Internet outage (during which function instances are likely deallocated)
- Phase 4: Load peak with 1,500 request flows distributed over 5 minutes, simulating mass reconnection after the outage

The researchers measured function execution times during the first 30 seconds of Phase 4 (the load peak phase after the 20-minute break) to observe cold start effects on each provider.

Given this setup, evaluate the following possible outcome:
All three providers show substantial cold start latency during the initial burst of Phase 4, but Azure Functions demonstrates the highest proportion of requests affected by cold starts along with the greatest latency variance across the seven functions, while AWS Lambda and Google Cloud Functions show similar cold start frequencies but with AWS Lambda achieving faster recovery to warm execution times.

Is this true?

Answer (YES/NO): NO